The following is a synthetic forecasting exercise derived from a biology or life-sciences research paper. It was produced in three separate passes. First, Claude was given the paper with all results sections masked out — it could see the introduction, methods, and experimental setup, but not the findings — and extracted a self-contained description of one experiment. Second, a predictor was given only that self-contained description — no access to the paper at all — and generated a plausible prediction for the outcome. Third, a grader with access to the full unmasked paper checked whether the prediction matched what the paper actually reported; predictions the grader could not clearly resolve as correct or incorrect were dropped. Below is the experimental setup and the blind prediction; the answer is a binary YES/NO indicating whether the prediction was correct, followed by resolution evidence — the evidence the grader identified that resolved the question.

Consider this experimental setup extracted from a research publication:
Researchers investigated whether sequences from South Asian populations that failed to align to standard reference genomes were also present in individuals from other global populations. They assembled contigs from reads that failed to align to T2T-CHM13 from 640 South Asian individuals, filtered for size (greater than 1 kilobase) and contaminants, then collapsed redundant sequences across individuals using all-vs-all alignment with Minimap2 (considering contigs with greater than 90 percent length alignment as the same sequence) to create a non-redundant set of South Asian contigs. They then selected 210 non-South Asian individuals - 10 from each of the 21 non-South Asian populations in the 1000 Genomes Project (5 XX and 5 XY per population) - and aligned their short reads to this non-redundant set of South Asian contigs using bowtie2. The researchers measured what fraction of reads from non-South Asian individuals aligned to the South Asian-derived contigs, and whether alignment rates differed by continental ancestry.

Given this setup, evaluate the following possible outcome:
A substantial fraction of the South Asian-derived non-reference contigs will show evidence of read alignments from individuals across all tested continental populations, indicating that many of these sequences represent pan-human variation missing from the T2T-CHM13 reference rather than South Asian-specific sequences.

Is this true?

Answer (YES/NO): YES